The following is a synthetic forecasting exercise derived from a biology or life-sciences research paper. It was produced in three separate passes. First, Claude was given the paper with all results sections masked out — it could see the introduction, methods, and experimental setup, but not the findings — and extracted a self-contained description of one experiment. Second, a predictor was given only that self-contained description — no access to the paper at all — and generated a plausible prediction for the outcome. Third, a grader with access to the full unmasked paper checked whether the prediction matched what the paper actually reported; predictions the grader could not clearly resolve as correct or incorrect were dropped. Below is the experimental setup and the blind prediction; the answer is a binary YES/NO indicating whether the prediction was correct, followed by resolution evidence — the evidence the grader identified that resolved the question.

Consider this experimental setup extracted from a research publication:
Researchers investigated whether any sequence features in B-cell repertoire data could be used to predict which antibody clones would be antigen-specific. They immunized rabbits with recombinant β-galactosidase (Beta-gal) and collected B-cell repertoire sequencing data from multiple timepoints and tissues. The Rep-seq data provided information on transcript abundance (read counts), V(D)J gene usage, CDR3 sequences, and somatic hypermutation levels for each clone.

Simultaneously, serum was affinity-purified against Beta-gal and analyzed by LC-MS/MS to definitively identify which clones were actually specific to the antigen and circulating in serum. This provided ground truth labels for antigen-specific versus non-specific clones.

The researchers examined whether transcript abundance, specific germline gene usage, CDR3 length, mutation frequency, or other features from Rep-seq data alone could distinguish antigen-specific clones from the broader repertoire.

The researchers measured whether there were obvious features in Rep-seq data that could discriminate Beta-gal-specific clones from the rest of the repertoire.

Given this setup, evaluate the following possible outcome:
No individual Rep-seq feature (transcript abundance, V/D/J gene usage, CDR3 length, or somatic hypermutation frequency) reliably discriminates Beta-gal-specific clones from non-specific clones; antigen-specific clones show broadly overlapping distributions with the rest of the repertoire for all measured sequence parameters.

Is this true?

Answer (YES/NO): YES